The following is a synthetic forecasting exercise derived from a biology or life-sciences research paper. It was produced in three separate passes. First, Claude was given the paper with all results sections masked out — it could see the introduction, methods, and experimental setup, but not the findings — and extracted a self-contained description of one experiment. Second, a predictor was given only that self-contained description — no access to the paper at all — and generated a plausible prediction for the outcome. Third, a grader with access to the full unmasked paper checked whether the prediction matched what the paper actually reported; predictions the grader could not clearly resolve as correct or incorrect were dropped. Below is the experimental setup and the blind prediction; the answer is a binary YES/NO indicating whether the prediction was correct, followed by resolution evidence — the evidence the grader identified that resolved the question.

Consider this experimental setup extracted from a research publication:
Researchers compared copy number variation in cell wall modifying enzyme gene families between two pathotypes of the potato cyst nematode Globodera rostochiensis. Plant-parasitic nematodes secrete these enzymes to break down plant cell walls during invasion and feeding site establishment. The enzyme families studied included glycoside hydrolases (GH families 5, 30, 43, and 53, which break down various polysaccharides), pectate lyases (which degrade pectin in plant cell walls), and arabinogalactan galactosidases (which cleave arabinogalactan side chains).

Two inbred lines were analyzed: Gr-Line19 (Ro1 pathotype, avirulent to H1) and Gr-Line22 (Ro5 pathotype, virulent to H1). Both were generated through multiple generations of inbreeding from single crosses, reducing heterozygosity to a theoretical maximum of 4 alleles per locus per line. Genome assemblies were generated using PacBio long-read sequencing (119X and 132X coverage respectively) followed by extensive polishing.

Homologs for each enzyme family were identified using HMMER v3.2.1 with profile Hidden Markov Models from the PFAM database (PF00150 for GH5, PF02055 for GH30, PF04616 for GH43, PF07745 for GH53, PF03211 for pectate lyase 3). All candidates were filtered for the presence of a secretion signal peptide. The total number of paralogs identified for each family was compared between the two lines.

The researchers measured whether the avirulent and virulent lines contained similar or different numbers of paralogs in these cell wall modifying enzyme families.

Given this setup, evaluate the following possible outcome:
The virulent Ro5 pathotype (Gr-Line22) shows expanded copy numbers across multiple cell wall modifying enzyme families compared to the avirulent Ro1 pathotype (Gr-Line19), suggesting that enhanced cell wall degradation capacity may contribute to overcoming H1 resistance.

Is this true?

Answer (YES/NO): NO